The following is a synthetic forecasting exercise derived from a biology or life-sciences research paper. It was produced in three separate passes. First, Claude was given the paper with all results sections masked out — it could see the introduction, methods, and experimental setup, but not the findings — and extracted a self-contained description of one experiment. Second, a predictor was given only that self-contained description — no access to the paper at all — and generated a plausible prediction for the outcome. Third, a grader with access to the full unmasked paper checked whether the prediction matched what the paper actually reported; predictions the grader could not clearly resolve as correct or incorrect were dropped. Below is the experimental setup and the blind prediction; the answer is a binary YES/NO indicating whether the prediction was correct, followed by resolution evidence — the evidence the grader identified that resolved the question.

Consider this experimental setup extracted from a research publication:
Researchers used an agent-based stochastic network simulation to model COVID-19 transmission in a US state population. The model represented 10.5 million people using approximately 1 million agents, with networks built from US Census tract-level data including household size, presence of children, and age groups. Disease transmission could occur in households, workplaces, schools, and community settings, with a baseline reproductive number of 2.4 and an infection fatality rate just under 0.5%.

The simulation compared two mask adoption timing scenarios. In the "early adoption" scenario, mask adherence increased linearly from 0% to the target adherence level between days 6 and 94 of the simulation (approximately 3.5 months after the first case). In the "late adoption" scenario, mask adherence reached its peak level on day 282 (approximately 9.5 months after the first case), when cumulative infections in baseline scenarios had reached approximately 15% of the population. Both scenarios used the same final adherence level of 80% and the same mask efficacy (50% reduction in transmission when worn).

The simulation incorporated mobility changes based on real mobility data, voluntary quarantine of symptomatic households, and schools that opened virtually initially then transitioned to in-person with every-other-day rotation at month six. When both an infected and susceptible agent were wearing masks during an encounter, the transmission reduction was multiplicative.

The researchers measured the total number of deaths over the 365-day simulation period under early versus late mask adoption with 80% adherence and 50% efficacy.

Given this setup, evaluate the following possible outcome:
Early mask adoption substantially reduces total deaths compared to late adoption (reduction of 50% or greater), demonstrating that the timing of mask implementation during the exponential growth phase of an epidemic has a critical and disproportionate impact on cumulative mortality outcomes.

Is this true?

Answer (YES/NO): NO